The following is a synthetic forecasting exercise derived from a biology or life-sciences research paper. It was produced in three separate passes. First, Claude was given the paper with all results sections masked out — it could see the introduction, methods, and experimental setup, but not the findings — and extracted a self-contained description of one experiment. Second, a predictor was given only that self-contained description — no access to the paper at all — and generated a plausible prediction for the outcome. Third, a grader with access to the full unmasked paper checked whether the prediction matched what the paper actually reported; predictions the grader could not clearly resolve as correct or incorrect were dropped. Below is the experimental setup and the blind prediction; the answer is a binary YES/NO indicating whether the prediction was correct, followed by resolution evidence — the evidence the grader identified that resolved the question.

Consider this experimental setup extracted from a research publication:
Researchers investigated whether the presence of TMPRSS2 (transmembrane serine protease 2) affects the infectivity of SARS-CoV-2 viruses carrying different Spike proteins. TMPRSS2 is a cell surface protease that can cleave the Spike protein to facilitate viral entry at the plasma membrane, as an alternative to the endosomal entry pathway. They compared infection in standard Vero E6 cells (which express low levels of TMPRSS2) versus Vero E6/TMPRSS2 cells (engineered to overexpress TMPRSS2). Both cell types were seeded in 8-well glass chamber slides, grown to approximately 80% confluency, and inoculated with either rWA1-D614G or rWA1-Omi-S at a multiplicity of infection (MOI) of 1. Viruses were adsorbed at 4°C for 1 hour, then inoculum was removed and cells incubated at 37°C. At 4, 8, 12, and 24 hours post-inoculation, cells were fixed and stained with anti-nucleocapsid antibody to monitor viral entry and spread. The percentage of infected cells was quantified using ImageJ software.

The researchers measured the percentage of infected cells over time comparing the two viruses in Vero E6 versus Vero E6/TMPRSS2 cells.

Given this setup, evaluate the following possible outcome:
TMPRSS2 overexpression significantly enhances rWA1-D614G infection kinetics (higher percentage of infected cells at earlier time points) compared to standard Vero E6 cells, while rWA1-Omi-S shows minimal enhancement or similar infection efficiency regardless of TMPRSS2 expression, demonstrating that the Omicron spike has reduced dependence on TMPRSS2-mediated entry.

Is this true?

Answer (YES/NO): NO